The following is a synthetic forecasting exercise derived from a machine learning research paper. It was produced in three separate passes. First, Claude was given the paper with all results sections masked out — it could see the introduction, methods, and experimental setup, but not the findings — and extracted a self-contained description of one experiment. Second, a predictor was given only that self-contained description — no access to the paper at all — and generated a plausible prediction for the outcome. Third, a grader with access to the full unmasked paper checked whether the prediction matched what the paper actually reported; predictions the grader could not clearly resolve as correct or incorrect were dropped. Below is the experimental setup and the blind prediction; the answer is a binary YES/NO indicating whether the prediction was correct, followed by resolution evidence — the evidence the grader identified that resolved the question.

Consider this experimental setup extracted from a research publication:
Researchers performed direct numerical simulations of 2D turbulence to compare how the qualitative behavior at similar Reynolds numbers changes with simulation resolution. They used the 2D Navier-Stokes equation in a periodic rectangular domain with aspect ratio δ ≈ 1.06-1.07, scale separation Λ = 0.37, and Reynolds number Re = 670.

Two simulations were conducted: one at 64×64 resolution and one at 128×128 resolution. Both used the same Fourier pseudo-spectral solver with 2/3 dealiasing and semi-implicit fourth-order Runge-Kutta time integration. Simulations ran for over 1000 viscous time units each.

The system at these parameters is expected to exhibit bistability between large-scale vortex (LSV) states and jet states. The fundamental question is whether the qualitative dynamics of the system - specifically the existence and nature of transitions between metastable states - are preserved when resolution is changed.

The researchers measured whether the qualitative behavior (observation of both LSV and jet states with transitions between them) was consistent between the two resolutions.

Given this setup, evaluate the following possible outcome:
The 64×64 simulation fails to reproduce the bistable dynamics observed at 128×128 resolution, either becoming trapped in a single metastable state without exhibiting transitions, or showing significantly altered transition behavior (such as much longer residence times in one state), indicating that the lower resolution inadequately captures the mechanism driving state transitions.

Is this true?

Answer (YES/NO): NO